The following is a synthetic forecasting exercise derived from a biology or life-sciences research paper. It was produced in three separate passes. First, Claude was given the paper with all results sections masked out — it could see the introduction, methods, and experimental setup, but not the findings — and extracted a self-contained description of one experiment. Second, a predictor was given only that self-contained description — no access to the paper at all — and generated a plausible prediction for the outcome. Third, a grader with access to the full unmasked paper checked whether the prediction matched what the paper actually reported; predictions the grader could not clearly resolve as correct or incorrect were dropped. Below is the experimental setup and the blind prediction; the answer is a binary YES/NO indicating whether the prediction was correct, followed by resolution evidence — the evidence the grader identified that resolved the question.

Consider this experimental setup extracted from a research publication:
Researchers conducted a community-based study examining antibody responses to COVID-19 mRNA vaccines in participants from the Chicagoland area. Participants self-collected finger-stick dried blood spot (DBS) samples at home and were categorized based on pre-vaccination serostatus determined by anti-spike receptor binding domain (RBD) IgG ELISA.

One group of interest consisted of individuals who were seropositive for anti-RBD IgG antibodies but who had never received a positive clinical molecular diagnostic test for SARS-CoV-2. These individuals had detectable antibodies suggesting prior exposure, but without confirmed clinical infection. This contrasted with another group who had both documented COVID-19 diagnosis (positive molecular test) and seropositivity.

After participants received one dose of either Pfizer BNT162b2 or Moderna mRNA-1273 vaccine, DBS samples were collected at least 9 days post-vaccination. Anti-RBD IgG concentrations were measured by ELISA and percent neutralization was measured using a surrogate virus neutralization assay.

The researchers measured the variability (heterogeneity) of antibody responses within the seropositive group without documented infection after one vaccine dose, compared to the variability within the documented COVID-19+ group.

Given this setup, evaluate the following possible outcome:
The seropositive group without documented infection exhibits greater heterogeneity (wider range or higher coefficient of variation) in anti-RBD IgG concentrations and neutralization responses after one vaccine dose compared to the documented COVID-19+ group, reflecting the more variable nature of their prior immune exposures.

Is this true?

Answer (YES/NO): YES